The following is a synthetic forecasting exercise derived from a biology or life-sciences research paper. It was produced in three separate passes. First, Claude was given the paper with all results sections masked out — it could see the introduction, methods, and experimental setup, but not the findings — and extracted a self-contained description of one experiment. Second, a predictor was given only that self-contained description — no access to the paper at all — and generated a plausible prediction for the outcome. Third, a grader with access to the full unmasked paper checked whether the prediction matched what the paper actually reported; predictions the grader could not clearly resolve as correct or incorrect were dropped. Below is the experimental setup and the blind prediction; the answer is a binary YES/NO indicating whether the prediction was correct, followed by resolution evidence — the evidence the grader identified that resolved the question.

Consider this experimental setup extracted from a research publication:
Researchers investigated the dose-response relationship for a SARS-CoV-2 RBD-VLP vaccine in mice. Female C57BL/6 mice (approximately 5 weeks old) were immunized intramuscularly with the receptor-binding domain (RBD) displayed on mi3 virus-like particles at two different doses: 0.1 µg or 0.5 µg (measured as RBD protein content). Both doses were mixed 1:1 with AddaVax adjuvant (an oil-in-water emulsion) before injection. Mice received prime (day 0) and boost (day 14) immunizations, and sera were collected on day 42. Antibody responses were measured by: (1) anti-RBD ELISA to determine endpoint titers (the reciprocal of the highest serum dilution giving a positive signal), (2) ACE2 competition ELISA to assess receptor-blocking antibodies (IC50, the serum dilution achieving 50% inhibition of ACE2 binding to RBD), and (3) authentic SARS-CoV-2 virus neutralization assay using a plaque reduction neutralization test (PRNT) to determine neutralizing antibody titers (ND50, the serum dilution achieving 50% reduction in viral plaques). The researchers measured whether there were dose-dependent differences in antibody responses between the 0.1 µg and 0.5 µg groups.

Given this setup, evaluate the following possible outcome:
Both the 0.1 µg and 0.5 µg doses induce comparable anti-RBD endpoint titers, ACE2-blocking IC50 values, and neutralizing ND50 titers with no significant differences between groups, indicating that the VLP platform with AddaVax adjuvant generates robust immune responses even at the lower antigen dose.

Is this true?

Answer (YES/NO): NO